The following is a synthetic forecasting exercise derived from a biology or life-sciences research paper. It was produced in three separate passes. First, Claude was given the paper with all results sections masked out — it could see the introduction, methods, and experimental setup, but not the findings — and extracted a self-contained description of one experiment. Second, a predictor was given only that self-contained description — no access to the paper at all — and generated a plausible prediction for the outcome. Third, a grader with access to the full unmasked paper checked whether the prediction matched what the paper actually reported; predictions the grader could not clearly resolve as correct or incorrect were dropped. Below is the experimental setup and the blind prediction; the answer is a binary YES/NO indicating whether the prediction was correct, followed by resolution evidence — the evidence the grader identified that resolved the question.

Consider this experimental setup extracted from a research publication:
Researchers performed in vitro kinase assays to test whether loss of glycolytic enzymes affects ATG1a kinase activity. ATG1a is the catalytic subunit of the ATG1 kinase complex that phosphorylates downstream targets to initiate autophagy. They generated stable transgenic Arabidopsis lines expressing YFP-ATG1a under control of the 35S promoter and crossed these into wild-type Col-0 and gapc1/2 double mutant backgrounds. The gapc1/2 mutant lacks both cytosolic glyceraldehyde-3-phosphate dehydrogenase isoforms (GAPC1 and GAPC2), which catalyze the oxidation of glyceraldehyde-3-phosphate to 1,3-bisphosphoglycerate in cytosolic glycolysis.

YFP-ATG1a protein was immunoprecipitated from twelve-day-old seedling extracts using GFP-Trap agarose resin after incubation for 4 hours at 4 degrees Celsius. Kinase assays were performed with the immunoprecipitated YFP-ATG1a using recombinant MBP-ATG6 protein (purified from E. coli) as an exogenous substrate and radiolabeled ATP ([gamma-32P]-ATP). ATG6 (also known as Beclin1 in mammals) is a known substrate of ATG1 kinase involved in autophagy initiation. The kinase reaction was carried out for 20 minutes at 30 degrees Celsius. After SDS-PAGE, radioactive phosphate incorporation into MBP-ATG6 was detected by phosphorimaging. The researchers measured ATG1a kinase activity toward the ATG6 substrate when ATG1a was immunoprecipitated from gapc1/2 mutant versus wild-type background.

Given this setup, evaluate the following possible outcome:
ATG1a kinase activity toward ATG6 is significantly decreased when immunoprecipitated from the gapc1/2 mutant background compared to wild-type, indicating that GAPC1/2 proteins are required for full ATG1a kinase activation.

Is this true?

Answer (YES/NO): NO